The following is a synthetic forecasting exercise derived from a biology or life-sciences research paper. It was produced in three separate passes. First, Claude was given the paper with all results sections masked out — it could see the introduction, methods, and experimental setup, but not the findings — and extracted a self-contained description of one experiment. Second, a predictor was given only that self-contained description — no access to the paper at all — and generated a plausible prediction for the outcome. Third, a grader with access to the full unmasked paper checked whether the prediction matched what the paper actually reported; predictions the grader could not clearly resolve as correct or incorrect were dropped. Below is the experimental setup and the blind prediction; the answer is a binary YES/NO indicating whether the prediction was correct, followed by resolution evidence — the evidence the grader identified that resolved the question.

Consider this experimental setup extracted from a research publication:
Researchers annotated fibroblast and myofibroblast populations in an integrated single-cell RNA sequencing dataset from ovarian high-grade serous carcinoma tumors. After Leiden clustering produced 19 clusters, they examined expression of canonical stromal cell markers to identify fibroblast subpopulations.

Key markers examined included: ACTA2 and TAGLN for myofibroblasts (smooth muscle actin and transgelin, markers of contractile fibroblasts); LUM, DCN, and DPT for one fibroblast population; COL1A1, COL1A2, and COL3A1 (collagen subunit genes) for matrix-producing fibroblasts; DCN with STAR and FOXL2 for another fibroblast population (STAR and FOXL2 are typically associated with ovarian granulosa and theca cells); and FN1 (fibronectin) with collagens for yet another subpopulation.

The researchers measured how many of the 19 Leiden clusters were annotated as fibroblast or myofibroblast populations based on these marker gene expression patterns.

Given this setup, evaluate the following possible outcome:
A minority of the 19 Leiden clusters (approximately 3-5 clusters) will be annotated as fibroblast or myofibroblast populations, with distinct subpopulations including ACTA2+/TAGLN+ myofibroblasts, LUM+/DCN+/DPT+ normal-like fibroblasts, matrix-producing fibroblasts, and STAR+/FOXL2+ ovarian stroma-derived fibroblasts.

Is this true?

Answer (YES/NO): NO